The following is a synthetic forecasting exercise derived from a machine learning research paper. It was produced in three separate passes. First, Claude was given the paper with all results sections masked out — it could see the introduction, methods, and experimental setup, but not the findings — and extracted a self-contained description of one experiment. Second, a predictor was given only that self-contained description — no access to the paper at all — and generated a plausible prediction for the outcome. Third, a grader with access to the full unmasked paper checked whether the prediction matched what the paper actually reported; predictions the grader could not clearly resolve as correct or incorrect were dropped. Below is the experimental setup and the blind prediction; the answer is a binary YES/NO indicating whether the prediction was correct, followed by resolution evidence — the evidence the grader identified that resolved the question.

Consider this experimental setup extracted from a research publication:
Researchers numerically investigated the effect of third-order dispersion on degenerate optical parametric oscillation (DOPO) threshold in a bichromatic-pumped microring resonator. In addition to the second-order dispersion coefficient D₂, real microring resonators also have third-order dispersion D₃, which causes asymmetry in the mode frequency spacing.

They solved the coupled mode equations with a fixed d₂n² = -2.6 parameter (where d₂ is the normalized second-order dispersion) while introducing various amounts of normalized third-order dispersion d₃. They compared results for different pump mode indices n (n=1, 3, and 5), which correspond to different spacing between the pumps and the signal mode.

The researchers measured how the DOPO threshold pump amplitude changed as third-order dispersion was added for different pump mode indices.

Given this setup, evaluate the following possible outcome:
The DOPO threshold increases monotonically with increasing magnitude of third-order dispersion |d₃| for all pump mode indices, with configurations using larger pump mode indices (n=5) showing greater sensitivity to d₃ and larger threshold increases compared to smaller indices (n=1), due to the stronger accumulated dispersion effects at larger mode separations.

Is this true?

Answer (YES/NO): YES